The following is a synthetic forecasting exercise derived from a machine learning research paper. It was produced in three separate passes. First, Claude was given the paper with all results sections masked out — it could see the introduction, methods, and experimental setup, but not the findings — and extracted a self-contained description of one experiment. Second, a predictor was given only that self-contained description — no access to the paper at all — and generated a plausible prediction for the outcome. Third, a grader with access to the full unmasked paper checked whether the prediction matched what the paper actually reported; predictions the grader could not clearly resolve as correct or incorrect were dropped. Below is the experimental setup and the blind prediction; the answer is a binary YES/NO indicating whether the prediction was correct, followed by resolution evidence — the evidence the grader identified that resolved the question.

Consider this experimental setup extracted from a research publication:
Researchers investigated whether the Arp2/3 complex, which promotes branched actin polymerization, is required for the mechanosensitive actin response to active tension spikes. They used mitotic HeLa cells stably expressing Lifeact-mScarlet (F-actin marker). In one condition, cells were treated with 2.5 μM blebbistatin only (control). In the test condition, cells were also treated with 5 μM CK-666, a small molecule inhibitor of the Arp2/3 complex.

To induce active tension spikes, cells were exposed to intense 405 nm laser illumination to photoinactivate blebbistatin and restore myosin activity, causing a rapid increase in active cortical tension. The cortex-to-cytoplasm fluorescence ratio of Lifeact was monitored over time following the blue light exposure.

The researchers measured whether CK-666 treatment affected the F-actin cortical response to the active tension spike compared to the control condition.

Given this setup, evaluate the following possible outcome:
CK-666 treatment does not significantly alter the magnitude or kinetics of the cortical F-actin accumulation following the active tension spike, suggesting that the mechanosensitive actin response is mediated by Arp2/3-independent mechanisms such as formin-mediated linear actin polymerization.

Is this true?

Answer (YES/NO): NO